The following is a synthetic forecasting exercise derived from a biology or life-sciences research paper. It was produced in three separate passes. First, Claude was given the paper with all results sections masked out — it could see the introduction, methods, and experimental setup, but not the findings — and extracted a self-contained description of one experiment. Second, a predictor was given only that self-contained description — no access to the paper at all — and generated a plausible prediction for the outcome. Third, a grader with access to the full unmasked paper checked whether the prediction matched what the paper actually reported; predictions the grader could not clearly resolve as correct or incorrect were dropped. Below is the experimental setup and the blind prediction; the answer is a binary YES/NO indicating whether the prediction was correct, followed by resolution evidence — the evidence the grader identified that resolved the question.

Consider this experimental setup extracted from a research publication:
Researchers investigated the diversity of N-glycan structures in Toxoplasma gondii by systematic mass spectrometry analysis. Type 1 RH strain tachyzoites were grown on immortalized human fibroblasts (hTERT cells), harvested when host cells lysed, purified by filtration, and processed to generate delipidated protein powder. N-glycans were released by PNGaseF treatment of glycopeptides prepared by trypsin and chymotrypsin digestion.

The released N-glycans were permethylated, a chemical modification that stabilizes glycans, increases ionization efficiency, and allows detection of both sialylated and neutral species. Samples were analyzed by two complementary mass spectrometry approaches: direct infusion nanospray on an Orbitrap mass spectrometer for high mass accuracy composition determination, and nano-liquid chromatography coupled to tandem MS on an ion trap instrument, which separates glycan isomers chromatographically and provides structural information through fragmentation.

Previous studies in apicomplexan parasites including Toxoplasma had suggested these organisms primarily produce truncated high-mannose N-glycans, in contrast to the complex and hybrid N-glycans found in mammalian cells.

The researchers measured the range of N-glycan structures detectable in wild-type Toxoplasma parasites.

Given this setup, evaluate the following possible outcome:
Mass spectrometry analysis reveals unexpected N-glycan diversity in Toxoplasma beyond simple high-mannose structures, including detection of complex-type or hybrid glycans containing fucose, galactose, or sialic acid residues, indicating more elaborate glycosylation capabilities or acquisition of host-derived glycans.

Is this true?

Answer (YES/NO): NO